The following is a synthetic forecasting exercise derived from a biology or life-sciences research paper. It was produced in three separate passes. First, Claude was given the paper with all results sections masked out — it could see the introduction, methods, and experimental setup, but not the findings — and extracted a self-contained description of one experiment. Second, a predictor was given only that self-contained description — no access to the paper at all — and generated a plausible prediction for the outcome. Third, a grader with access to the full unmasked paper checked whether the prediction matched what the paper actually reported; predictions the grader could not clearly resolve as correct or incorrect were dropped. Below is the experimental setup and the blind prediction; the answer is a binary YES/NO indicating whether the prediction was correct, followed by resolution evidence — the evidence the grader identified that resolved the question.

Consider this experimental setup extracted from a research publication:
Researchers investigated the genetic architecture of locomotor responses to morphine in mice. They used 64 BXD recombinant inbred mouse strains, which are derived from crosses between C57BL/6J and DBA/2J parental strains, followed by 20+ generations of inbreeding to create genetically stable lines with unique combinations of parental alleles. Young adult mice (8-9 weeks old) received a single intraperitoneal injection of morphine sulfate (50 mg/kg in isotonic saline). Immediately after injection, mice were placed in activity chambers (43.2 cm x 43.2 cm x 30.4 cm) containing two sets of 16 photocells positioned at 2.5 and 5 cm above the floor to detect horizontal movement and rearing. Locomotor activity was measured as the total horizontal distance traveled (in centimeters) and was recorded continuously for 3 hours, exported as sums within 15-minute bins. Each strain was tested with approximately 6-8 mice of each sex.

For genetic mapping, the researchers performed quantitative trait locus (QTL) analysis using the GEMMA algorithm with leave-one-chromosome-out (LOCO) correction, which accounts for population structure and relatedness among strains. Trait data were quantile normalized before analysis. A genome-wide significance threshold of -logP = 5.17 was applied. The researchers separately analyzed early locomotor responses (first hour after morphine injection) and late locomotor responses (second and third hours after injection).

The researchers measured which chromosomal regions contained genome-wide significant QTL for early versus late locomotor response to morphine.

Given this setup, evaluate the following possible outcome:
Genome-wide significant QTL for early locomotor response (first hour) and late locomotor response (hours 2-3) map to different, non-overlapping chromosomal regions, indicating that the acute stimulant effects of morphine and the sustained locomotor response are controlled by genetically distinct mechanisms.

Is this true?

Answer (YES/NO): YES